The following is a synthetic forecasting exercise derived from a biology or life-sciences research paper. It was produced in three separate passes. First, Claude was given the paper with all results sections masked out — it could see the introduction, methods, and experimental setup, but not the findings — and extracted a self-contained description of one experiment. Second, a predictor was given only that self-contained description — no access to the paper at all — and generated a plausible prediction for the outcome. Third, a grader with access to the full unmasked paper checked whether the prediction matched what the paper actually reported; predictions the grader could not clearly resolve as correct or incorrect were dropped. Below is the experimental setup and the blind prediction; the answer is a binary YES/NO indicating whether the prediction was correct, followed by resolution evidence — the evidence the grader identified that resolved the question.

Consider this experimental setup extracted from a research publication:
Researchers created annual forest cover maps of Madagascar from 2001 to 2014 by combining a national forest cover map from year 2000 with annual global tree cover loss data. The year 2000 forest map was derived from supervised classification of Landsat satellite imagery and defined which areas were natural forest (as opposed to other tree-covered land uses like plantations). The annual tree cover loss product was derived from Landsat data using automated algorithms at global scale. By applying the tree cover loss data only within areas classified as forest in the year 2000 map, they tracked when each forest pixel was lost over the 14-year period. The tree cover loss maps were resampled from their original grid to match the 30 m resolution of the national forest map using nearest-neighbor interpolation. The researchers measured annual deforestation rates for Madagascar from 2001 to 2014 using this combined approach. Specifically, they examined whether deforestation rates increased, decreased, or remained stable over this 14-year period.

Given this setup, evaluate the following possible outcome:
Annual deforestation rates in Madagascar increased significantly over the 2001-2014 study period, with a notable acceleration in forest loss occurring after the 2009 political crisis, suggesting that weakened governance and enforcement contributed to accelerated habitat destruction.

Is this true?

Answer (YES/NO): NO